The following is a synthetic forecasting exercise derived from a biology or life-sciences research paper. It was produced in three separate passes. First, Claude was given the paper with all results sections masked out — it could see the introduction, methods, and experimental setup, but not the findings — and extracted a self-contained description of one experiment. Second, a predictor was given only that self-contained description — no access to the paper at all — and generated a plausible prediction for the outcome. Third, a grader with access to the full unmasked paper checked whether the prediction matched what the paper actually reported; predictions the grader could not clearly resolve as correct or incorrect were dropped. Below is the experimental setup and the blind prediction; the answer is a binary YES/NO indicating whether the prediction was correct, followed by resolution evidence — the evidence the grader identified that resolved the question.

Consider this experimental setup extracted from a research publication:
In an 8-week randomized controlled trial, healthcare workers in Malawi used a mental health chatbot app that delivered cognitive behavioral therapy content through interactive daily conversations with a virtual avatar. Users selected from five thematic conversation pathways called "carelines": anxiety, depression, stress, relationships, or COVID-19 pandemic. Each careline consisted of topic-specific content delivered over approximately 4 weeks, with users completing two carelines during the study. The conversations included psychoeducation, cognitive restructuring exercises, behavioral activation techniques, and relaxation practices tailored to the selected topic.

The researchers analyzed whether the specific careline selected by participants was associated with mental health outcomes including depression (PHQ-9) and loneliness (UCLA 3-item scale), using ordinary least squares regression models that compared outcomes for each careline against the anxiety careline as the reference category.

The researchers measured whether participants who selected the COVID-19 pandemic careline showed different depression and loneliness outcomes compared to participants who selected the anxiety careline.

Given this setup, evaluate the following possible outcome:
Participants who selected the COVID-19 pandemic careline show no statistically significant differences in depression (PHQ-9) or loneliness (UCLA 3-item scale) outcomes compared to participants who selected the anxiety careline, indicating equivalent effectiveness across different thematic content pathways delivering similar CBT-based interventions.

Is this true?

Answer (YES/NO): NO